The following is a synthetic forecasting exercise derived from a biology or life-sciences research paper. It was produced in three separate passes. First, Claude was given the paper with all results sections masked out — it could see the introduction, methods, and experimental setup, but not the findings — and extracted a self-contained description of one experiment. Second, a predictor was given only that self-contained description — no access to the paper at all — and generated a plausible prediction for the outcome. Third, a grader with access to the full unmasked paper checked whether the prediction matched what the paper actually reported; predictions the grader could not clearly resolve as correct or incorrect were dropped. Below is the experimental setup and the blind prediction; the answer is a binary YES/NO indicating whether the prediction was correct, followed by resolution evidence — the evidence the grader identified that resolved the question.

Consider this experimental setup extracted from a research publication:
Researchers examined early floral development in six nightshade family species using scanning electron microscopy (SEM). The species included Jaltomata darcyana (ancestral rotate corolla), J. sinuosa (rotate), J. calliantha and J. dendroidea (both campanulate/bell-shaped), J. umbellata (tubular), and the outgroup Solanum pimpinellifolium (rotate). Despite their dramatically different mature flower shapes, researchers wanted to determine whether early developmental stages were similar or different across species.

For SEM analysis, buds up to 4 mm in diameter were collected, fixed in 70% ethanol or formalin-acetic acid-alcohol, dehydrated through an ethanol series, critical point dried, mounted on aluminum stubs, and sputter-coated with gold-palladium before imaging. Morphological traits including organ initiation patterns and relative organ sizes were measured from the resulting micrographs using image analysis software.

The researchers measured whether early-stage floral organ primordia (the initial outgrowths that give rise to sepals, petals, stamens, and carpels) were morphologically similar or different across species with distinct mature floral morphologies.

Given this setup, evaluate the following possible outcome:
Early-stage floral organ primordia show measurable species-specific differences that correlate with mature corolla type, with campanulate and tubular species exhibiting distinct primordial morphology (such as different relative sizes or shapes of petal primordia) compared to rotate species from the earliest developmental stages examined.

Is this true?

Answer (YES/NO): NO